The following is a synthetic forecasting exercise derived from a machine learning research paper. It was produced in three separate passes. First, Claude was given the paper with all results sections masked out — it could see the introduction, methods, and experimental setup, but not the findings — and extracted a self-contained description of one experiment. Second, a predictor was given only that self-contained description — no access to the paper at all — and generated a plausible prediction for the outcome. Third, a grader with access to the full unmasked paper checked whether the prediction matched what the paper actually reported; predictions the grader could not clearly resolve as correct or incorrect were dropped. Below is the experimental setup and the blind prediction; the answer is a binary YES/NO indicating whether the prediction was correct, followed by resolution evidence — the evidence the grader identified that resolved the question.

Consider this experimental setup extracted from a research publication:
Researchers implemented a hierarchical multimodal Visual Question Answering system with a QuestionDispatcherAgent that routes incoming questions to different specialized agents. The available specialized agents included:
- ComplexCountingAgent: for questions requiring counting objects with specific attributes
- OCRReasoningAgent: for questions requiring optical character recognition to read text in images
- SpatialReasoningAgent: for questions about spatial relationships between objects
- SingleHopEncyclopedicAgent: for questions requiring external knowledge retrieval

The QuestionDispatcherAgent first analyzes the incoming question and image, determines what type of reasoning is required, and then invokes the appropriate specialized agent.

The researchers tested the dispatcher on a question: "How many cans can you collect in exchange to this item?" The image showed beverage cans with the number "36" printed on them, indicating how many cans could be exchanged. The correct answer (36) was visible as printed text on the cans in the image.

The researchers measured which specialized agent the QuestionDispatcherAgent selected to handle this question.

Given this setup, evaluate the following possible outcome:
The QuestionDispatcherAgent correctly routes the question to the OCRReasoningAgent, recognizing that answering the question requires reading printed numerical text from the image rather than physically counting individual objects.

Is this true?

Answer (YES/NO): NO